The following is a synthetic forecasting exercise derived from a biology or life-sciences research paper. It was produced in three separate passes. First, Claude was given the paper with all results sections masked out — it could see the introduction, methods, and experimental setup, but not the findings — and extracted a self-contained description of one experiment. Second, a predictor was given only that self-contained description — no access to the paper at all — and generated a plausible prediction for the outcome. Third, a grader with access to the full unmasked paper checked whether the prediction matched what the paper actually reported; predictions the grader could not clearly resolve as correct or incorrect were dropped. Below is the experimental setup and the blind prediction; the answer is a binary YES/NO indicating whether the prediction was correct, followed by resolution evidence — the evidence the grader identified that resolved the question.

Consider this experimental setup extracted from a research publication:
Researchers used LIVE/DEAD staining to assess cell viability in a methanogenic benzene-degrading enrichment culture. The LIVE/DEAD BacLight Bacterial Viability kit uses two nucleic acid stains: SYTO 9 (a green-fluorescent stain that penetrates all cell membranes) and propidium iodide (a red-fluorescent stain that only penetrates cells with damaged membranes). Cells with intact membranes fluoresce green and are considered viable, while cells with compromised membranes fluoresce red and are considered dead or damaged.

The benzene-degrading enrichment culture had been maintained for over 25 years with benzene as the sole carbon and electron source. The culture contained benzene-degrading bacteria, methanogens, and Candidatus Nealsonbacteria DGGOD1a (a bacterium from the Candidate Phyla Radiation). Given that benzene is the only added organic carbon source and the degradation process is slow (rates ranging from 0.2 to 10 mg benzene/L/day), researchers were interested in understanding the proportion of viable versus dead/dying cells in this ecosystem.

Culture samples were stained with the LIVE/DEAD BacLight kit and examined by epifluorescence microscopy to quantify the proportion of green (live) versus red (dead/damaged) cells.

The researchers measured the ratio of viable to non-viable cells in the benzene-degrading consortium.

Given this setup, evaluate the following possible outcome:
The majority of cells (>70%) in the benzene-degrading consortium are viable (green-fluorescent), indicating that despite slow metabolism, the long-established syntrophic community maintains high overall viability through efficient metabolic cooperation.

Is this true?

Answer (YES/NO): NO